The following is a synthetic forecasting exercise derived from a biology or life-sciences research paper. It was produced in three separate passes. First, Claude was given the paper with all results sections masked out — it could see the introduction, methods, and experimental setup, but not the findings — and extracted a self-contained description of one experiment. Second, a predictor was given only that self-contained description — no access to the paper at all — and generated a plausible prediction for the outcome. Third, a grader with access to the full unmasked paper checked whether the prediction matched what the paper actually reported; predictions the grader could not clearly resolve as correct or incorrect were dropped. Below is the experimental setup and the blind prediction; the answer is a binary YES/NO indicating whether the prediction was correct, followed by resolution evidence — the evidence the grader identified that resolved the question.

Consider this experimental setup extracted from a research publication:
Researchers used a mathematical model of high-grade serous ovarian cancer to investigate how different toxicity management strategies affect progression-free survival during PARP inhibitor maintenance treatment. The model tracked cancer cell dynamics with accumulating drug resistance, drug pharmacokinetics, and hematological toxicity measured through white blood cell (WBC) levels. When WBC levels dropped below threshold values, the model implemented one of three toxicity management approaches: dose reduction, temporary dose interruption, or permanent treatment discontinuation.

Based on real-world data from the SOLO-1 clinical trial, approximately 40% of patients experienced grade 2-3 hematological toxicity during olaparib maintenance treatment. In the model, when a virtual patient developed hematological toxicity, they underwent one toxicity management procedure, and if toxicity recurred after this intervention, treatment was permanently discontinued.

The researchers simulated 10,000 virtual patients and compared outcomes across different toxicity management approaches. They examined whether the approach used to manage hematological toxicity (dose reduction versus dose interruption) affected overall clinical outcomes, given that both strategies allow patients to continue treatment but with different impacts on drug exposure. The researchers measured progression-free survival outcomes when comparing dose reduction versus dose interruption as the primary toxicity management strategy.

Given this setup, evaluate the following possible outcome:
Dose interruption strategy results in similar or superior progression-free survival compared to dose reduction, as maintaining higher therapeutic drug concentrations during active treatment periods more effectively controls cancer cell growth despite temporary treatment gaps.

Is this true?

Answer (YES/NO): YES